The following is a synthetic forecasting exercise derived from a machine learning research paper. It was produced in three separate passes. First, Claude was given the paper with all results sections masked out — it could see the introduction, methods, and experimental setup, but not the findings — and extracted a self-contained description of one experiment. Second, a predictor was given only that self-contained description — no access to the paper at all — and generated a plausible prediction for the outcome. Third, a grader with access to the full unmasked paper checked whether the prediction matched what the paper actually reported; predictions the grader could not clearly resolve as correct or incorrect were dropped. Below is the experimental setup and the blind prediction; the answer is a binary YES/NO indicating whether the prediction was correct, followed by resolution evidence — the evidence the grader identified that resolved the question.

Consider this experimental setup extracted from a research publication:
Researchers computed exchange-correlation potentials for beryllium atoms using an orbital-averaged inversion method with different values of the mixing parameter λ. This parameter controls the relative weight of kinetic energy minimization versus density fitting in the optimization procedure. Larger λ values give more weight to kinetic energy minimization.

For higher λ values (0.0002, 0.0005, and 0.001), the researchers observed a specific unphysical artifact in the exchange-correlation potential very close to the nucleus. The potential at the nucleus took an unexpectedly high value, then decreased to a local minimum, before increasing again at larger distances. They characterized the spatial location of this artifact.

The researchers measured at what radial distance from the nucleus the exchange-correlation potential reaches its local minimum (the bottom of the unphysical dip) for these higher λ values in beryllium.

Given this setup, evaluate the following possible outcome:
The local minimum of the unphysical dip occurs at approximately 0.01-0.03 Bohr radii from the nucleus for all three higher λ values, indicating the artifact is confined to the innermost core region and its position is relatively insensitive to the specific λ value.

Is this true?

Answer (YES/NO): NO